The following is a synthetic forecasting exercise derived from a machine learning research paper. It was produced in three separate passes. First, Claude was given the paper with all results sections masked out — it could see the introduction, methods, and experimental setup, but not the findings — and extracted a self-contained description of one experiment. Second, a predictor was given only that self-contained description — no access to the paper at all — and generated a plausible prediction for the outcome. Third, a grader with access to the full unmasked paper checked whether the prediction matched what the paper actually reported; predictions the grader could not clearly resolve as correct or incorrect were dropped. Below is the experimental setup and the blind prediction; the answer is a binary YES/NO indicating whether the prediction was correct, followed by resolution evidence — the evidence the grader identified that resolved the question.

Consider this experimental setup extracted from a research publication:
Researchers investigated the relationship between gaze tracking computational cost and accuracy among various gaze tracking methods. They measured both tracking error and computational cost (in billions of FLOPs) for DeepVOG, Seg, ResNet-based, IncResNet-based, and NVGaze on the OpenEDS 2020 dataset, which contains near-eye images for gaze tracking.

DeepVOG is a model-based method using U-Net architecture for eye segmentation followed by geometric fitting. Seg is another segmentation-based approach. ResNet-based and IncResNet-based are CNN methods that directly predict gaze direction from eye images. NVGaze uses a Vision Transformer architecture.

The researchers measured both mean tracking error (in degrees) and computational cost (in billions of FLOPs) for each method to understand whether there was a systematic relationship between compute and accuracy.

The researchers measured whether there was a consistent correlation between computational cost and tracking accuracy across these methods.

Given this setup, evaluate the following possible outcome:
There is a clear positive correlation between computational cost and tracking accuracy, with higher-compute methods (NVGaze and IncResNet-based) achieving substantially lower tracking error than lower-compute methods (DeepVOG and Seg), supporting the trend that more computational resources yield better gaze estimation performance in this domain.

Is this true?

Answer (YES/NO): NO